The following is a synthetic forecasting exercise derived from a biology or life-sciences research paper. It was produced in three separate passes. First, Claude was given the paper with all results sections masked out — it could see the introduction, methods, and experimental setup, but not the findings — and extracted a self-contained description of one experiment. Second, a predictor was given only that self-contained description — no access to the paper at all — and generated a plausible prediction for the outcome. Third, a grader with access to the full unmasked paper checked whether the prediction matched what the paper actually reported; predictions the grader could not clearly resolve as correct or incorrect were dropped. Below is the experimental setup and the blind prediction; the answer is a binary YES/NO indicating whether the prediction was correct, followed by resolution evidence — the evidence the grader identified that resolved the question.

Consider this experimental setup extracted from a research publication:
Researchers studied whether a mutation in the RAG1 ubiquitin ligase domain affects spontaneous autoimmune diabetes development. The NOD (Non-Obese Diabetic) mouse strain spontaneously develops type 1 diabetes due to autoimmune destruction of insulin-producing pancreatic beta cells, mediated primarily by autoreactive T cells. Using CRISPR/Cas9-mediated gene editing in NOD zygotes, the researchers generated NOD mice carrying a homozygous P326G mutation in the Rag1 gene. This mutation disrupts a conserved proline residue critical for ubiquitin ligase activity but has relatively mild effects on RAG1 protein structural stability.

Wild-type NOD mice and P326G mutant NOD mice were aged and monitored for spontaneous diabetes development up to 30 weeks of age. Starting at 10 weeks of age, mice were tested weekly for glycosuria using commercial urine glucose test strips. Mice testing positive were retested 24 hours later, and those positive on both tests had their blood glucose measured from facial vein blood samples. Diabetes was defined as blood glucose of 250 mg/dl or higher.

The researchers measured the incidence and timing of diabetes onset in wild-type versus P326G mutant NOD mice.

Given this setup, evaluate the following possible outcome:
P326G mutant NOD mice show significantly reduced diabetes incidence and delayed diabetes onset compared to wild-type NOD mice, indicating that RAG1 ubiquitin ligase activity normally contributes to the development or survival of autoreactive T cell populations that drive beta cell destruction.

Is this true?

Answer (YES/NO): NO